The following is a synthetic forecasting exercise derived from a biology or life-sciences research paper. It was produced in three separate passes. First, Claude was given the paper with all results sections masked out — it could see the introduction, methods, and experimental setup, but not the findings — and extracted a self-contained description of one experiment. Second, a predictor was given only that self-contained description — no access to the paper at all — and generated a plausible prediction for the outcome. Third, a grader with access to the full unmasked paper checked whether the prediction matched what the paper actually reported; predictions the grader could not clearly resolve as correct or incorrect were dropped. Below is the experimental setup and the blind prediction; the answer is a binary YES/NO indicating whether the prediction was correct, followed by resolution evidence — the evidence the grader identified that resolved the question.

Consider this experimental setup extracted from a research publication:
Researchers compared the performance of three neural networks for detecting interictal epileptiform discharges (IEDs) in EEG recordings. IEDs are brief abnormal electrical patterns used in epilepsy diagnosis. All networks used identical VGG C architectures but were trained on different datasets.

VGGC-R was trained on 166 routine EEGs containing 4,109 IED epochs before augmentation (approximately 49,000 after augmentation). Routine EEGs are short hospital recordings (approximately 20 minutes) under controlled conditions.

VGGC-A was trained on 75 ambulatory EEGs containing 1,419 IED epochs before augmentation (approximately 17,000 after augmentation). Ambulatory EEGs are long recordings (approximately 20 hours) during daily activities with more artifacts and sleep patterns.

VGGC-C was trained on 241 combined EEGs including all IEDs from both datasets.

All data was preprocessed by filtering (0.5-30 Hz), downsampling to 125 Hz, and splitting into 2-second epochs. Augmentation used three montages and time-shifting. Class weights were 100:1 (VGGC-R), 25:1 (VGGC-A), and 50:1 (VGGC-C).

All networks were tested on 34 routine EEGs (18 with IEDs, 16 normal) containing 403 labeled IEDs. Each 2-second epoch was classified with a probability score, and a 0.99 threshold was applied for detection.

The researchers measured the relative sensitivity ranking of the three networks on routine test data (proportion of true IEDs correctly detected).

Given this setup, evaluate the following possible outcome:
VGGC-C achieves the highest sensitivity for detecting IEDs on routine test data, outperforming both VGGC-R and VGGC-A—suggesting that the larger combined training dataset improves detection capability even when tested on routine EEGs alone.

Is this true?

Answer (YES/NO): NO